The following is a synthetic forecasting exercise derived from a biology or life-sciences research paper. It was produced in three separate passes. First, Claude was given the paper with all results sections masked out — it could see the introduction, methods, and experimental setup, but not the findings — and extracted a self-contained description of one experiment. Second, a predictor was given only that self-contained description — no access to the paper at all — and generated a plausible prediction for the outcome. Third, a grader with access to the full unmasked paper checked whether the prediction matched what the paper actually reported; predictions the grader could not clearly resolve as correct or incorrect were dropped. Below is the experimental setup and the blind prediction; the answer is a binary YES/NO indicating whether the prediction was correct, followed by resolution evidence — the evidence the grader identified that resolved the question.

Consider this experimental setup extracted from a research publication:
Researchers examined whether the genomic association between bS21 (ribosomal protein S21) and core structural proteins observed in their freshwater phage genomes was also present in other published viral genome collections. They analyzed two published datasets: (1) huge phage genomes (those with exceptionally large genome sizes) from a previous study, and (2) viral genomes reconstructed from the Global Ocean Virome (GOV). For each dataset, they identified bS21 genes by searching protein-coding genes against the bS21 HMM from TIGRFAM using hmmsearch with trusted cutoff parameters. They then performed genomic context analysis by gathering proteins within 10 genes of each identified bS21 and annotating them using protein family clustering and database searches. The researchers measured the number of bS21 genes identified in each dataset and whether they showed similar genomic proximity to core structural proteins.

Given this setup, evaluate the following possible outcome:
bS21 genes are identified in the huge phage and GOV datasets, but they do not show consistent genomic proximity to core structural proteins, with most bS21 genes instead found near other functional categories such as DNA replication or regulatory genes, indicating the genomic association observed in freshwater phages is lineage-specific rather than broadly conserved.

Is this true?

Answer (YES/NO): NO